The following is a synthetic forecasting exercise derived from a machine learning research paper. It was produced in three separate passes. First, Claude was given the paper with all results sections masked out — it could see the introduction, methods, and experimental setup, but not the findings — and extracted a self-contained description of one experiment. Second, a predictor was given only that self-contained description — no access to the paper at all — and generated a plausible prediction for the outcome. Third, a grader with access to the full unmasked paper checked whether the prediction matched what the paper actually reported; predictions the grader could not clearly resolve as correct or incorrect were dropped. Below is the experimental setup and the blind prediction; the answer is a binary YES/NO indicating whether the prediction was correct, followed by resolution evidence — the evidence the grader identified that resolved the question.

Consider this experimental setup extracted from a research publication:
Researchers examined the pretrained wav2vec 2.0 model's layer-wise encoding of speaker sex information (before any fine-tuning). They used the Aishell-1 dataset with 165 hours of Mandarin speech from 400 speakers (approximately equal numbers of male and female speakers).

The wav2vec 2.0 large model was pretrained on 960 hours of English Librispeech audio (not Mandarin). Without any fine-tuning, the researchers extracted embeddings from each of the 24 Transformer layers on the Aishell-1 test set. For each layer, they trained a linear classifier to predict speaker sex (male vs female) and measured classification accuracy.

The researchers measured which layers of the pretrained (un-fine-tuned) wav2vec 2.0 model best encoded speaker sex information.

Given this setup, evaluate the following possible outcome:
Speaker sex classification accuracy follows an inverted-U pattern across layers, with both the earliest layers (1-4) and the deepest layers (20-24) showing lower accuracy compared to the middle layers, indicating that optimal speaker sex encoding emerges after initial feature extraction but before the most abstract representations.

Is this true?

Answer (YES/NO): NO